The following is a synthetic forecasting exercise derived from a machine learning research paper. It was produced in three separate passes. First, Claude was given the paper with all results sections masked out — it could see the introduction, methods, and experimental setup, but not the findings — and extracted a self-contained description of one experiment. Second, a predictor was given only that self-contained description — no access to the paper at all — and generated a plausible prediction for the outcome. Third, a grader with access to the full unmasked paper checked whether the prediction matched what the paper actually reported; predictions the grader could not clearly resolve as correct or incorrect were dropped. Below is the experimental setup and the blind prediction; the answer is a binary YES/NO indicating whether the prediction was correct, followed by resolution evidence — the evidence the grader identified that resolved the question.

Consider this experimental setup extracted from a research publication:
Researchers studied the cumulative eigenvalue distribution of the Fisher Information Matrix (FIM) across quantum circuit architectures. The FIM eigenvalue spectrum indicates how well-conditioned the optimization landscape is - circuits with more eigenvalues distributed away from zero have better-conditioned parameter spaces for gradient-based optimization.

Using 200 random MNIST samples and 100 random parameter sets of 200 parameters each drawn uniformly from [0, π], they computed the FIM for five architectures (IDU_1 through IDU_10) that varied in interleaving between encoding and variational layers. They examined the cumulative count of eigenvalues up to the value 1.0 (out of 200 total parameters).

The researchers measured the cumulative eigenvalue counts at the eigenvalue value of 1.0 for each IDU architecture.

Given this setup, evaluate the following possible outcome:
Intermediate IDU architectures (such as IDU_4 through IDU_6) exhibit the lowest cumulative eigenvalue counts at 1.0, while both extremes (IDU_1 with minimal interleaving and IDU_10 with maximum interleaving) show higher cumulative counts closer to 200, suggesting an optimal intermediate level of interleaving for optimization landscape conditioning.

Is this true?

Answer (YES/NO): NO